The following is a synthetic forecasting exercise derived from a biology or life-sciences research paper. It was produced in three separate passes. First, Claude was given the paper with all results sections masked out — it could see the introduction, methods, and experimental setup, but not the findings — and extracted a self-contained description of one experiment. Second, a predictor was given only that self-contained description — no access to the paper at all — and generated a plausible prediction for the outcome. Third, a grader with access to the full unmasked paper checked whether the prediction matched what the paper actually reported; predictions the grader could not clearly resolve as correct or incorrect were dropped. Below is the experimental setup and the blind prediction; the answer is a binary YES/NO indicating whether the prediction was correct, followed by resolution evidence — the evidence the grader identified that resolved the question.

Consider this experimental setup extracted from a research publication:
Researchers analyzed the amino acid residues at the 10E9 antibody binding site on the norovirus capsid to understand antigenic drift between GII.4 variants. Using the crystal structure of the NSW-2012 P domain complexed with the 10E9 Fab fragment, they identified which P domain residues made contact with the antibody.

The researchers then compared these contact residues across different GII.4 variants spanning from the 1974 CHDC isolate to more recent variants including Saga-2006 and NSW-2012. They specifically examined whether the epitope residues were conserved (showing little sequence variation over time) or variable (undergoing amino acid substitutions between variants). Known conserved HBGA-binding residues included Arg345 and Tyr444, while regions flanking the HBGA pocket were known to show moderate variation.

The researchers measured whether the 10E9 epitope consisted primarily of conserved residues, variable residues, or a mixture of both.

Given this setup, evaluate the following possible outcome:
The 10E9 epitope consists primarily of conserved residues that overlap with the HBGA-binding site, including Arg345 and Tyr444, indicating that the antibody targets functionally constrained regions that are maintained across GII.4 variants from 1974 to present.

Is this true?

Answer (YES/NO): NO